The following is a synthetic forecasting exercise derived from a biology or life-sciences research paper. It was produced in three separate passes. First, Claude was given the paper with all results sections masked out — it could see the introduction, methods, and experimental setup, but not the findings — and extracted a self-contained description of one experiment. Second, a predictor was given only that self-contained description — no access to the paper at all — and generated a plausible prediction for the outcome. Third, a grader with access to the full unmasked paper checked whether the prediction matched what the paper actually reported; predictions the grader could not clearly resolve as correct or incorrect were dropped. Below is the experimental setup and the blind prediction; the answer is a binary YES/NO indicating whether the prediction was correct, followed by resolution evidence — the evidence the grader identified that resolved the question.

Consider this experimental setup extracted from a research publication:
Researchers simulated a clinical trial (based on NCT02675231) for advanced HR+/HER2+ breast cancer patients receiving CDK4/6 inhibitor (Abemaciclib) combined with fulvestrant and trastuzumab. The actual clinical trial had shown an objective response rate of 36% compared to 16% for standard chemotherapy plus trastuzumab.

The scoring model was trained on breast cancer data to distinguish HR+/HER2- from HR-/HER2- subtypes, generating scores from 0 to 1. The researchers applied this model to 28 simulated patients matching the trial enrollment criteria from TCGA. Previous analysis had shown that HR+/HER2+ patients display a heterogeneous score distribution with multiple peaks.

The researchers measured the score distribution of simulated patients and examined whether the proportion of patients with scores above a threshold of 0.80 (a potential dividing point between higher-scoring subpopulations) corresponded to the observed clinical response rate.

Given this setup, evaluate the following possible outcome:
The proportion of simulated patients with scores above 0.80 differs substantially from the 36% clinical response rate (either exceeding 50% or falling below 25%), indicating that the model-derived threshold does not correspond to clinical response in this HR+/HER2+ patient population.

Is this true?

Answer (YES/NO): NO